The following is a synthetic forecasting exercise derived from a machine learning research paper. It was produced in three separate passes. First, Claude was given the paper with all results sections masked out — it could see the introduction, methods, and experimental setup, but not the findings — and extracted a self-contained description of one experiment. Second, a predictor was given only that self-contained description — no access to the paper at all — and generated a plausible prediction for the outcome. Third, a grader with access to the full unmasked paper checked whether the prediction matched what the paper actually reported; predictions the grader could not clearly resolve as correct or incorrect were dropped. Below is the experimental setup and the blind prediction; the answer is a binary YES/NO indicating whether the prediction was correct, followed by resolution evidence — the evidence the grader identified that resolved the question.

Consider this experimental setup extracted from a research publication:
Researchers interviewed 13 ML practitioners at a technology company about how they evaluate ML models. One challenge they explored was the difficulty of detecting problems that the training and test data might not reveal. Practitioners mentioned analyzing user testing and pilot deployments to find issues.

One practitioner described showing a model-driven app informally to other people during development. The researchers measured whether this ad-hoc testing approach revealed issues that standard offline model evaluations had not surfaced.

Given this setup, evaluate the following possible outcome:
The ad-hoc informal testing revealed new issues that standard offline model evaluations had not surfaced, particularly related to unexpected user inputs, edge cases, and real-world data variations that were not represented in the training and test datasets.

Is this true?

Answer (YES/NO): NO